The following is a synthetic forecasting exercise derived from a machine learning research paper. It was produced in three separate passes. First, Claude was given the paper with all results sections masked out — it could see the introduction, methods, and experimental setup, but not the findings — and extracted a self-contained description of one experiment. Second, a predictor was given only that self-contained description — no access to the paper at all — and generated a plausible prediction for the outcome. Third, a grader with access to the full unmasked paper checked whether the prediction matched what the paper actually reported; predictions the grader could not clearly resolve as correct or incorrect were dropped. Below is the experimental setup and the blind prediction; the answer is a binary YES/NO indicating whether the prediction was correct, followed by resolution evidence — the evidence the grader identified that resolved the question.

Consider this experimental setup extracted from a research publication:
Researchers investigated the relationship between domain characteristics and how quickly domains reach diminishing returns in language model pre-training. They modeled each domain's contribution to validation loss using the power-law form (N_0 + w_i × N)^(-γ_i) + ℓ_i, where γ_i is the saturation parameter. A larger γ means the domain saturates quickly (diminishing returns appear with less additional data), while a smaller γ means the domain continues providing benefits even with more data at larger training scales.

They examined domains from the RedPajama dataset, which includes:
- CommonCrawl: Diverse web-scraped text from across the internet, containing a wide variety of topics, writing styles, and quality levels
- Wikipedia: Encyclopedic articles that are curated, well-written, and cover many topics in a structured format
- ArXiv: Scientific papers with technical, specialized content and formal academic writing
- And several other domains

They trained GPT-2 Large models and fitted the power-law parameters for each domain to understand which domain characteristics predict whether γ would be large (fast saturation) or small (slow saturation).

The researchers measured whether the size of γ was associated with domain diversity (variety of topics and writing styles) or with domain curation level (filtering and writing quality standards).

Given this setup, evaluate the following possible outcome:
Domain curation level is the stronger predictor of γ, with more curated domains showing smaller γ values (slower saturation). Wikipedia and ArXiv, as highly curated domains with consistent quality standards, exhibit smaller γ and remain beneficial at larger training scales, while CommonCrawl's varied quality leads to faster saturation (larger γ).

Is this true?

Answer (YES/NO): NO